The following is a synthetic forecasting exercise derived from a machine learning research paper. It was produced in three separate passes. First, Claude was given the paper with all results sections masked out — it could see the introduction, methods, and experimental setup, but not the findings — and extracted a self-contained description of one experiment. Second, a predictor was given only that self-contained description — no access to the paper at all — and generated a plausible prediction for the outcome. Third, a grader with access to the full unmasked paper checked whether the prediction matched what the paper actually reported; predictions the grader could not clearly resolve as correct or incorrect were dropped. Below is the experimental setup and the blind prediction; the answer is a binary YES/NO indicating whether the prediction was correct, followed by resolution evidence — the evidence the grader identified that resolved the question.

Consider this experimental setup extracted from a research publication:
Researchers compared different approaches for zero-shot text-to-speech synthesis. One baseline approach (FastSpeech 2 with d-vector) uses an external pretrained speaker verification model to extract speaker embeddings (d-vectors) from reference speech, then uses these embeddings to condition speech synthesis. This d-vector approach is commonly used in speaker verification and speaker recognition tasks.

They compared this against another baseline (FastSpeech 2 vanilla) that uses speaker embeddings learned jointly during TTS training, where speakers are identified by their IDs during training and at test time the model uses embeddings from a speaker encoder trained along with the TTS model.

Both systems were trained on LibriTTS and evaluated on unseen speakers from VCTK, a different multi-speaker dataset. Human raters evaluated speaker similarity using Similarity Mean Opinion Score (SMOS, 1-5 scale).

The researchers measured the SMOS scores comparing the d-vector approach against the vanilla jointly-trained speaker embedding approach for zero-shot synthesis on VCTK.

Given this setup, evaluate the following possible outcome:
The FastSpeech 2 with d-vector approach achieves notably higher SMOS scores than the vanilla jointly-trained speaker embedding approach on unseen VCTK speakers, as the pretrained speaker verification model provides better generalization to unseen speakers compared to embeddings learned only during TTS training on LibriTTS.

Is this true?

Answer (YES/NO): NO